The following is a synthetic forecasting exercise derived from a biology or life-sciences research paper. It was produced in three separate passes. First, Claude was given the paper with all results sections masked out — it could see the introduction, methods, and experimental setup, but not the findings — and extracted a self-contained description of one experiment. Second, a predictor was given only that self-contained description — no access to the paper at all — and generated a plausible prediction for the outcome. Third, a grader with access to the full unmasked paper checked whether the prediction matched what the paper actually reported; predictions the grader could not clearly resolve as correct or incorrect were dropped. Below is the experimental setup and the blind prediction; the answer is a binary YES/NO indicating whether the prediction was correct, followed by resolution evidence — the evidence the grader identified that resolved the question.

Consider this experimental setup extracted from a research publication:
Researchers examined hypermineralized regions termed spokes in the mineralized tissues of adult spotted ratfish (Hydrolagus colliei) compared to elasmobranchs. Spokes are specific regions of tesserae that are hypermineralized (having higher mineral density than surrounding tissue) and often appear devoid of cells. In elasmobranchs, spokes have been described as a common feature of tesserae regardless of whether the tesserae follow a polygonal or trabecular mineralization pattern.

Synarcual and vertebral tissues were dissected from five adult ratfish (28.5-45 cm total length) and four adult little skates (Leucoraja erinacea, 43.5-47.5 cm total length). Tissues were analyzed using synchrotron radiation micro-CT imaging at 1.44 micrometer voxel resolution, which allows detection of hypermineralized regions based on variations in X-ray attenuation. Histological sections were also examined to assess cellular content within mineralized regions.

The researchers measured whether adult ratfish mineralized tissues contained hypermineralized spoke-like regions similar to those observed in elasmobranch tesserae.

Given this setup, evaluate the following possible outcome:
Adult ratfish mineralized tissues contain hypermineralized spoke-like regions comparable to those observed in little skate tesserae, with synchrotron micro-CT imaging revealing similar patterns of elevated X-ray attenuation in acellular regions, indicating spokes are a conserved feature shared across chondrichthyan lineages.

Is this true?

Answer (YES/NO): NO